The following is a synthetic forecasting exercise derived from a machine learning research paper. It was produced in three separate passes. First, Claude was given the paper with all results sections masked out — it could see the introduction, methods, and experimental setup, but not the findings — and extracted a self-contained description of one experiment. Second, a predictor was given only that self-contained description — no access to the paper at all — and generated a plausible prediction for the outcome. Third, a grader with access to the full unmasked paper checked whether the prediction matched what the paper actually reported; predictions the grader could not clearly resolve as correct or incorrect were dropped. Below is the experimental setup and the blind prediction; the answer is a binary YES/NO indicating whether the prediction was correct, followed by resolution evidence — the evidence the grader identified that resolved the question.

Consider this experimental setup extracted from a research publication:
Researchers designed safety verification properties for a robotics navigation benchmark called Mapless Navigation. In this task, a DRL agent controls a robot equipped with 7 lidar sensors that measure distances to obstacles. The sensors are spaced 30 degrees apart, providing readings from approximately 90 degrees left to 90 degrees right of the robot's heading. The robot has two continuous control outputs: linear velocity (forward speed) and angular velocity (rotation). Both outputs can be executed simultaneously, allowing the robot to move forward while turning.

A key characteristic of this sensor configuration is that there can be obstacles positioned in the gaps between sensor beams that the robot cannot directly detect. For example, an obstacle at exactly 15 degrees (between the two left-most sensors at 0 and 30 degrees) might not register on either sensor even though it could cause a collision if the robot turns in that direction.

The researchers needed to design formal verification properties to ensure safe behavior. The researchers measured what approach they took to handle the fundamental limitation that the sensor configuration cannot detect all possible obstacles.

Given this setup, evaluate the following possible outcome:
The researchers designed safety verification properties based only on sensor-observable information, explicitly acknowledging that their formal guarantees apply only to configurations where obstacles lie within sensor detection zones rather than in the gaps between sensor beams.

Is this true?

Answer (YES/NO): YES